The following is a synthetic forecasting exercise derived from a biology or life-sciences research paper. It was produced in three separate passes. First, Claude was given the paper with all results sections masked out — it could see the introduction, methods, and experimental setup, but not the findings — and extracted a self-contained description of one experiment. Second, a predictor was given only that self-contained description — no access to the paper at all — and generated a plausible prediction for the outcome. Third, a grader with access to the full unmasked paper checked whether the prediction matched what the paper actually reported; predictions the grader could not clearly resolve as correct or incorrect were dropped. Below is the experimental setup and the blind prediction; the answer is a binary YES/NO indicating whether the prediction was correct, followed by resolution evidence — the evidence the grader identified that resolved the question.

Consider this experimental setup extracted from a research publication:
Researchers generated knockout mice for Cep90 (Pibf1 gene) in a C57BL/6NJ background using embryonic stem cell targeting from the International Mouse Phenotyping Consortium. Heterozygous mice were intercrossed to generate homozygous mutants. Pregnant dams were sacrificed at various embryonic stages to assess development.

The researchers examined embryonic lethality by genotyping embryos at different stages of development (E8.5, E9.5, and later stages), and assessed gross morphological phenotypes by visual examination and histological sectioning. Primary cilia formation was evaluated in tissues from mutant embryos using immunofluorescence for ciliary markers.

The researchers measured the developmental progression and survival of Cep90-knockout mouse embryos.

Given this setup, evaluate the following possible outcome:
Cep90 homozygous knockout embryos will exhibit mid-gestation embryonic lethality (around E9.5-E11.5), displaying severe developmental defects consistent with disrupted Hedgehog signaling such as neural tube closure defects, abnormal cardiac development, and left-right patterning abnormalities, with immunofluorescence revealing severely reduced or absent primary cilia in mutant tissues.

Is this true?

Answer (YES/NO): YES